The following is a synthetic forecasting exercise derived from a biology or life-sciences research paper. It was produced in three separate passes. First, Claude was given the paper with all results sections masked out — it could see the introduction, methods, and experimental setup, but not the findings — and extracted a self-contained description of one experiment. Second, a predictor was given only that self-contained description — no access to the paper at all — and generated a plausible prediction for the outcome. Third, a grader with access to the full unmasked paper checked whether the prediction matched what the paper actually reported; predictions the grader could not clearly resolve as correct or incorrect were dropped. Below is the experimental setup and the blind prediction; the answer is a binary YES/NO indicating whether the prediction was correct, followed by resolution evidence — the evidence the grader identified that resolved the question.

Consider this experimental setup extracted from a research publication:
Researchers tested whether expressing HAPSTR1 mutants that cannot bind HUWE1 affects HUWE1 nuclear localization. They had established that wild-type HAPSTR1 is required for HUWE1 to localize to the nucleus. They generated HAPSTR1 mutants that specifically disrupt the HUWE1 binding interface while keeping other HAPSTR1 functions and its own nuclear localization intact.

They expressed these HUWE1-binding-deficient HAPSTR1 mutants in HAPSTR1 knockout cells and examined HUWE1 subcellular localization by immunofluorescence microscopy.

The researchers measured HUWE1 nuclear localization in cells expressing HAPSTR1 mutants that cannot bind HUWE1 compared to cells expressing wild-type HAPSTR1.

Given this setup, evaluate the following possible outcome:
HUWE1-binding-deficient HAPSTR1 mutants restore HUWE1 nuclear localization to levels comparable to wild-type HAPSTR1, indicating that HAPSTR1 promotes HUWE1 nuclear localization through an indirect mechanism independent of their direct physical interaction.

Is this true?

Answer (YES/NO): NO